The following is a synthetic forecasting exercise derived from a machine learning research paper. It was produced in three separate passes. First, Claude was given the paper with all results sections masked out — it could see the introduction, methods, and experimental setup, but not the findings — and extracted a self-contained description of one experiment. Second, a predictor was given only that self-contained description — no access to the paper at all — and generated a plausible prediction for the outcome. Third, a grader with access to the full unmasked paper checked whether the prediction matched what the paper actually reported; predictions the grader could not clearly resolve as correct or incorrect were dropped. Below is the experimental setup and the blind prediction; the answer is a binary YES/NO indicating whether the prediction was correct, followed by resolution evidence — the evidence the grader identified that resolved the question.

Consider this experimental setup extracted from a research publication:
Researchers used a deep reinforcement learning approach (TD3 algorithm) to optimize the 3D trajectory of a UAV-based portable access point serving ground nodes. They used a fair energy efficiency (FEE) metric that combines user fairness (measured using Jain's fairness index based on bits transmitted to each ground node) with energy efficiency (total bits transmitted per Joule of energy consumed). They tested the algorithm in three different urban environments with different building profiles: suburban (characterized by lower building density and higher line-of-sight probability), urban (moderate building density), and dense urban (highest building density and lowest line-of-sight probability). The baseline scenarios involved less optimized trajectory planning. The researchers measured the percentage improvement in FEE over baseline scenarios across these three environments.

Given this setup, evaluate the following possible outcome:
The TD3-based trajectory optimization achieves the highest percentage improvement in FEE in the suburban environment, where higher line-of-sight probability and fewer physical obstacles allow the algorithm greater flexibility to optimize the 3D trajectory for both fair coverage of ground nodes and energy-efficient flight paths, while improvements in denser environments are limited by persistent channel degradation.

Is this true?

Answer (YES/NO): NO